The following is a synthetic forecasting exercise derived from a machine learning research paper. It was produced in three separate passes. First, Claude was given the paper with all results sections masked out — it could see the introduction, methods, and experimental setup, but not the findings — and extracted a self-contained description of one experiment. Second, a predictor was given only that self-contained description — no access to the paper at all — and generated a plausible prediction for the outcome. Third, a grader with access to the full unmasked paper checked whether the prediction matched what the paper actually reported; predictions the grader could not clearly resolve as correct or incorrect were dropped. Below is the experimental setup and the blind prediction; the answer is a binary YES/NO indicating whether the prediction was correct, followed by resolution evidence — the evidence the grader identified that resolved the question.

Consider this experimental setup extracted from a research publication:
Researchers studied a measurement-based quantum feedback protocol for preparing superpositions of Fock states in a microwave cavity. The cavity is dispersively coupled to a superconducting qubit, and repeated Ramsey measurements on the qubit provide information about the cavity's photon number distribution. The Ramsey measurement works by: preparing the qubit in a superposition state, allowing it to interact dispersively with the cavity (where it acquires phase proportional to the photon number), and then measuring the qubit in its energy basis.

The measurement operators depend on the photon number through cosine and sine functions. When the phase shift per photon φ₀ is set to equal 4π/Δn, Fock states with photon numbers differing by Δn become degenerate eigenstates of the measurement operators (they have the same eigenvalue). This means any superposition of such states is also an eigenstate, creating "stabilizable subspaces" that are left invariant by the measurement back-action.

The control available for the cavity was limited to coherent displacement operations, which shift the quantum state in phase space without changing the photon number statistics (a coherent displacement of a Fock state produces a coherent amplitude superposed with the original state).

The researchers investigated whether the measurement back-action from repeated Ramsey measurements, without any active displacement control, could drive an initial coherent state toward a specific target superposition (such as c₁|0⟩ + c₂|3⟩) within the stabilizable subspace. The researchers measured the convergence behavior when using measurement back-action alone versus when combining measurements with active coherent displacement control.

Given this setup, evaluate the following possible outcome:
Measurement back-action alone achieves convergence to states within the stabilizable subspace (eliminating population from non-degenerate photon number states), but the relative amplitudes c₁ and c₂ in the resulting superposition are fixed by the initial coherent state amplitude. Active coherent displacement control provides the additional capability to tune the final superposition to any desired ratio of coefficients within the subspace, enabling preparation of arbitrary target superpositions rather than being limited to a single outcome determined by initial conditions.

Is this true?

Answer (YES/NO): NO